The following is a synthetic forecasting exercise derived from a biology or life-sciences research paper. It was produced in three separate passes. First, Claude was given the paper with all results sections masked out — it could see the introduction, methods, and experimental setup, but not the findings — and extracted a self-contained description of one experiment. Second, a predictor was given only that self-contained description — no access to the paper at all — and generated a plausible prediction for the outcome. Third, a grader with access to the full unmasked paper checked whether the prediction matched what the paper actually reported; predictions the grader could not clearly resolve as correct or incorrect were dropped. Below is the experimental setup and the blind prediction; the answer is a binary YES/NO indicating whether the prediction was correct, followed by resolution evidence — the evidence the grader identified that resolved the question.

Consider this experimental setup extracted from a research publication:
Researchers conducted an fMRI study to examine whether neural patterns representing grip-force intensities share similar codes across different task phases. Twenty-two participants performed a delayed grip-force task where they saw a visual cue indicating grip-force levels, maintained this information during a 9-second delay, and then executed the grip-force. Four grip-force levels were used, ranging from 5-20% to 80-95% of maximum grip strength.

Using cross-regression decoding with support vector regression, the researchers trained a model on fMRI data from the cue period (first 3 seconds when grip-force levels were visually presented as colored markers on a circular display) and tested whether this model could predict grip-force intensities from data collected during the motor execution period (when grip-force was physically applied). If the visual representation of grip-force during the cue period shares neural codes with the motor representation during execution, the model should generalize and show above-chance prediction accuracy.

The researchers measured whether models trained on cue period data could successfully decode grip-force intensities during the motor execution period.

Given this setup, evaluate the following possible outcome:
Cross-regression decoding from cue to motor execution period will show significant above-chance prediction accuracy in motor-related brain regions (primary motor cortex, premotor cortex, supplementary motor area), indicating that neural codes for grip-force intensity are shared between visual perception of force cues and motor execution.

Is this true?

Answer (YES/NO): NO